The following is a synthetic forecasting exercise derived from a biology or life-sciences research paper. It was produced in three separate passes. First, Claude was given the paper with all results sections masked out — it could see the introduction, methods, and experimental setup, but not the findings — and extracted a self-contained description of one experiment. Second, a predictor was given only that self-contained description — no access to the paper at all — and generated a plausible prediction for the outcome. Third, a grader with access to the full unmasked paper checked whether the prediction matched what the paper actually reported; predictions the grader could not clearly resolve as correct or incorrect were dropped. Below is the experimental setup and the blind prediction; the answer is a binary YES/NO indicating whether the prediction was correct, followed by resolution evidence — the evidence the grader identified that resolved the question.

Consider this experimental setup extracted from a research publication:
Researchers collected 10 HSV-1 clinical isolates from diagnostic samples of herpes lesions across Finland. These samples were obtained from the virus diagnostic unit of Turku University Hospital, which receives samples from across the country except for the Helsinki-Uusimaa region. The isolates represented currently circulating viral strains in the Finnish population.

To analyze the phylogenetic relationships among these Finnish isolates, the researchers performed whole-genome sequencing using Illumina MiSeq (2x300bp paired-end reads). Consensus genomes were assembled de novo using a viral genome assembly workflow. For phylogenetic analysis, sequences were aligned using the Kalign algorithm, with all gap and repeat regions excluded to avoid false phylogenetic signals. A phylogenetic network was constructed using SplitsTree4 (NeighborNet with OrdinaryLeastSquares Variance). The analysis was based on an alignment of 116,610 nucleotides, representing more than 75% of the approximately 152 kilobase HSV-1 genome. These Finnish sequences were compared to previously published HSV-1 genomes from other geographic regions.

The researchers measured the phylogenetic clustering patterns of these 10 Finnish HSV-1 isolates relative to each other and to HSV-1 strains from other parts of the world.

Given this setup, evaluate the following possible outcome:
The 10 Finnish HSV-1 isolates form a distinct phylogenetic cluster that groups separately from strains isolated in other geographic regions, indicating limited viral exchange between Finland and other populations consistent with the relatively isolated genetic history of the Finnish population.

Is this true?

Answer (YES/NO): NO